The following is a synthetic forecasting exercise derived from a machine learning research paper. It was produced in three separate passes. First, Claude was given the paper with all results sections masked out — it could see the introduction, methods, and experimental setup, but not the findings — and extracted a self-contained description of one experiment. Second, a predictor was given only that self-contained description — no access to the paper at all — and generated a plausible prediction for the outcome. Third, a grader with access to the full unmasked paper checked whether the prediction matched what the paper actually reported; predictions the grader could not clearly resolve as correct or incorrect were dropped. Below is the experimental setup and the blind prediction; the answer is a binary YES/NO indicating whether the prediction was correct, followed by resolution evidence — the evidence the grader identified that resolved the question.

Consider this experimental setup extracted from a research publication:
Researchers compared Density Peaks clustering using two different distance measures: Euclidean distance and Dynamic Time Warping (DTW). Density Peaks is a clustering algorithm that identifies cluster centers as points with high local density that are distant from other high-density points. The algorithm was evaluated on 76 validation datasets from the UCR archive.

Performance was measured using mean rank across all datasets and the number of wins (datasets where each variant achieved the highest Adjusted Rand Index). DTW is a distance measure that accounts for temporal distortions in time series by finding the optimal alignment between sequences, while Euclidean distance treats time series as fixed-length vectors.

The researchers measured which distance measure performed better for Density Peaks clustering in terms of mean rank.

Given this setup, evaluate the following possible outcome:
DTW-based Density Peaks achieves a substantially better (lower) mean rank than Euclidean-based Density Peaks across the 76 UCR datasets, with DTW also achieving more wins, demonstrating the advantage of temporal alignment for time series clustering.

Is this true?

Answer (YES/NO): NO